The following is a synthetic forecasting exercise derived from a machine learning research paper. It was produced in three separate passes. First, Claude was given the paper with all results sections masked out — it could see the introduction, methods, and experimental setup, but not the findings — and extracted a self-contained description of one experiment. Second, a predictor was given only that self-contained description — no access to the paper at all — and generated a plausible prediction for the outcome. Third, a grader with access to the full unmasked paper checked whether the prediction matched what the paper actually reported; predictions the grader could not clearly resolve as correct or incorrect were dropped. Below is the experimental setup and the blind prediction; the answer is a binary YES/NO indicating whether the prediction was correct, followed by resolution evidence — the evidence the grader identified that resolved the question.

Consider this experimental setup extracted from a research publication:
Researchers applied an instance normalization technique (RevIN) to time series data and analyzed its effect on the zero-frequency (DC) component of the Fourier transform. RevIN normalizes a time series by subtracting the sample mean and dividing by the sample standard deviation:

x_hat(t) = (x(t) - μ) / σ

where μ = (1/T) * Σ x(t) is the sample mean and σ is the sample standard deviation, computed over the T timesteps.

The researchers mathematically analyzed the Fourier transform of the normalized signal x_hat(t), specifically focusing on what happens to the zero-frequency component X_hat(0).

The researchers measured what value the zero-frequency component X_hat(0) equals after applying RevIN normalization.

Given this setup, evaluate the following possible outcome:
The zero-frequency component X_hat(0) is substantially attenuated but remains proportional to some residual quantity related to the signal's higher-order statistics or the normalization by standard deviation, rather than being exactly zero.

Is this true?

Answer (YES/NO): NO